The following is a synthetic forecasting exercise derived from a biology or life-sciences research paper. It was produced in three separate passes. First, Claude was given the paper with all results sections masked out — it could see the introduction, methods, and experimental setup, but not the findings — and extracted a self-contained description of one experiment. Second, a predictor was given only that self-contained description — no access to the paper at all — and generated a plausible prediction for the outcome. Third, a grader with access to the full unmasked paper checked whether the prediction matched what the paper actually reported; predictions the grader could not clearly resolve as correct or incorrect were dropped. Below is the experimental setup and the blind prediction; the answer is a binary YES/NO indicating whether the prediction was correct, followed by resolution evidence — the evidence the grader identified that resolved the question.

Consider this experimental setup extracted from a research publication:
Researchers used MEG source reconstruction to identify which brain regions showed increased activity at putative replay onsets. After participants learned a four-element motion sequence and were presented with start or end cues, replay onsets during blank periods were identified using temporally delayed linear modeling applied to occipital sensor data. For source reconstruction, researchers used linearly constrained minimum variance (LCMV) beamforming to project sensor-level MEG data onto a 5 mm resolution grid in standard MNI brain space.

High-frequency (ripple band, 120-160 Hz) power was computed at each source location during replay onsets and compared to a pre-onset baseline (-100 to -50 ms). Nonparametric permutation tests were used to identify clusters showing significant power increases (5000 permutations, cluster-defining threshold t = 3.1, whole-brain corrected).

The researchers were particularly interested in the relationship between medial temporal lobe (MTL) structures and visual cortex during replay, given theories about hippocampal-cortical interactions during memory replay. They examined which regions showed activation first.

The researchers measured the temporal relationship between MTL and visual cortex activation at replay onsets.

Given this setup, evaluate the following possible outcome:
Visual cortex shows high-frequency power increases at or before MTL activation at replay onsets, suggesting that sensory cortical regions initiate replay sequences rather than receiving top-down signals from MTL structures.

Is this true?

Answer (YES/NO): NO